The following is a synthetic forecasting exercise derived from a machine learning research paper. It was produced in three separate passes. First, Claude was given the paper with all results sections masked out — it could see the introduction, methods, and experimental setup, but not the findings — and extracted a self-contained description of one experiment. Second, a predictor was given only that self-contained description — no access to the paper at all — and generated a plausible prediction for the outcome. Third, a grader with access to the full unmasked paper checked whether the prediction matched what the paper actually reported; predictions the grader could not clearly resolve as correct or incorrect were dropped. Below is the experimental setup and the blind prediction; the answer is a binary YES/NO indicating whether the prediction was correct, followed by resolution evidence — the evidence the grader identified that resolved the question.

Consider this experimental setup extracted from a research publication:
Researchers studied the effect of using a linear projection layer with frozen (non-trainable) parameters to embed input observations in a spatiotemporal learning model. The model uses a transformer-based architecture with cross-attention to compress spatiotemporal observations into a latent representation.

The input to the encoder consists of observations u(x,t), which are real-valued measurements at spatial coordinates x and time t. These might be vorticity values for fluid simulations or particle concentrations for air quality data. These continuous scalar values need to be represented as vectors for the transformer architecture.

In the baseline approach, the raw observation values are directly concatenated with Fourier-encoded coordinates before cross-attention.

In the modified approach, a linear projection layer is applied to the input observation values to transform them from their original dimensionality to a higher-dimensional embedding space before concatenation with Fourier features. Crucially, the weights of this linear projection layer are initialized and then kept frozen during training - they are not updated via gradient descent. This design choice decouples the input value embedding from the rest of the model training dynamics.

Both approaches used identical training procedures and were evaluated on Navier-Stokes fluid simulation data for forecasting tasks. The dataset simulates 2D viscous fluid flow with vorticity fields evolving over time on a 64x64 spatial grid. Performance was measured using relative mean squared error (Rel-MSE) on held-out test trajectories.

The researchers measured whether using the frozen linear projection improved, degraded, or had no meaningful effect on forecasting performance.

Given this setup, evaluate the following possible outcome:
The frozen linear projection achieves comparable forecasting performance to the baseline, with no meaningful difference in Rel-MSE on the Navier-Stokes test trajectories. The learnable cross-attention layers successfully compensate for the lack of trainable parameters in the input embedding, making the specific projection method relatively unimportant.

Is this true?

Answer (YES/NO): NO